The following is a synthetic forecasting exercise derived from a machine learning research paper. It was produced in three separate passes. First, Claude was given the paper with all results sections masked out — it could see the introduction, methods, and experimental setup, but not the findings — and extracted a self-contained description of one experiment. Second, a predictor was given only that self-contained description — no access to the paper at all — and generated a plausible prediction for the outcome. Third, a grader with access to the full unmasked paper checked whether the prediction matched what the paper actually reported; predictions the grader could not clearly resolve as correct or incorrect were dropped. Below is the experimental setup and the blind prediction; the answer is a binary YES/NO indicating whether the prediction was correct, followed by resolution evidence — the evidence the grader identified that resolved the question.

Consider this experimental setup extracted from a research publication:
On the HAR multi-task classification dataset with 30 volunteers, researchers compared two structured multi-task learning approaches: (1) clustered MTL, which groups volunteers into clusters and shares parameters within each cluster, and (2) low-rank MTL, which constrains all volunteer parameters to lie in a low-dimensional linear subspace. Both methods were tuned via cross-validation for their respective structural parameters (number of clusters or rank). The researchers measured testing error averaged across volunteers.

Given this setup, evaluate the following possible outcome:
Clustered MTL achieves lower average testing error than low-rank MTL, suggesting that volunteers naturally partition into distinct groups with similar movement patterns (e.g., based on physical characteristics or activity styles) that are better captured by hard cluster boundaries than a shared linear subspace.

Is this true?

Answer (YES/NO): NO